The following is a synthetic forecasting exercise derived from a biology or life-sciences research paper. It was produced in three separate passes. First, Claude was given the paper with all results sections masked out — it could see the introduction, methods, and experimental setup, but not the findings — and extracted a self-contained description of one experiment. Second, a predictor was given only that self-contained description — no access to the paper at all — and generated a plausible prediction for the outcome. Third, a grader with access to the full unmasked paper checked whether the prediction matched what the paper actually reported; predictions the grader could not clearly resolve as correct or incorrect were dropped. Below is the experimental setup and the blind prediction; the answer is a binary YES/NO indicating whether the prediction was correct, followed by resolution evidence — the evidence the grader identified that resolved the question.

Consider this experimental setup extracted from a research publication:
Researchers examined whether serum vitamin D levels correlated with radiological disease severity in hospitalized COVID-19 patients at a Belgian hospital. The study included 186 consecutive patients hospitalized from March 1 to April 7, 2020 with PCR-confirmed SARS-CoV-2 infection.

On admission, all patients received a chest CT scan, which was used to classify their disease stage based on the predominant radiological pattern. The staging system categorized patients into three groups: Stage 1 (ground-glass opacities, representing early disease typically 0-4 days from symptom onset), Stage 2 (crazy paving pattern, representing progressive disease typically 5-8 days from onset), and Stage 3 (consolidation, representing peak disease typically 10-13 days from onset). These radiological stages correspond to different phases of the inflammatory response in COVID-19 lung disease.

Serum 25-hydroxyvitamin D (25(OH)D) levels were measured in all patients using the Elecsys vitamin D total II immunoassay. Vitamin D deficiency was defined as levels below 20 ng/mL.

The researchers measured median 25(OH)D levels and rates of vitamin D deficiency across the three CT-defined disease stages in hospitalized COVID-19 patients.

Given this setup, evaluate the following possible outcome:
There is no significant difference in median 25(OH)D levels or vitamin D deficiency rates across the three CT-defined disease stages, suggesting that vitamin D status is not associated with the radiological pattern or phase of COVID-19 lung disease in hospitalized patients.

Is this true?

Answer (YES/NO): NO